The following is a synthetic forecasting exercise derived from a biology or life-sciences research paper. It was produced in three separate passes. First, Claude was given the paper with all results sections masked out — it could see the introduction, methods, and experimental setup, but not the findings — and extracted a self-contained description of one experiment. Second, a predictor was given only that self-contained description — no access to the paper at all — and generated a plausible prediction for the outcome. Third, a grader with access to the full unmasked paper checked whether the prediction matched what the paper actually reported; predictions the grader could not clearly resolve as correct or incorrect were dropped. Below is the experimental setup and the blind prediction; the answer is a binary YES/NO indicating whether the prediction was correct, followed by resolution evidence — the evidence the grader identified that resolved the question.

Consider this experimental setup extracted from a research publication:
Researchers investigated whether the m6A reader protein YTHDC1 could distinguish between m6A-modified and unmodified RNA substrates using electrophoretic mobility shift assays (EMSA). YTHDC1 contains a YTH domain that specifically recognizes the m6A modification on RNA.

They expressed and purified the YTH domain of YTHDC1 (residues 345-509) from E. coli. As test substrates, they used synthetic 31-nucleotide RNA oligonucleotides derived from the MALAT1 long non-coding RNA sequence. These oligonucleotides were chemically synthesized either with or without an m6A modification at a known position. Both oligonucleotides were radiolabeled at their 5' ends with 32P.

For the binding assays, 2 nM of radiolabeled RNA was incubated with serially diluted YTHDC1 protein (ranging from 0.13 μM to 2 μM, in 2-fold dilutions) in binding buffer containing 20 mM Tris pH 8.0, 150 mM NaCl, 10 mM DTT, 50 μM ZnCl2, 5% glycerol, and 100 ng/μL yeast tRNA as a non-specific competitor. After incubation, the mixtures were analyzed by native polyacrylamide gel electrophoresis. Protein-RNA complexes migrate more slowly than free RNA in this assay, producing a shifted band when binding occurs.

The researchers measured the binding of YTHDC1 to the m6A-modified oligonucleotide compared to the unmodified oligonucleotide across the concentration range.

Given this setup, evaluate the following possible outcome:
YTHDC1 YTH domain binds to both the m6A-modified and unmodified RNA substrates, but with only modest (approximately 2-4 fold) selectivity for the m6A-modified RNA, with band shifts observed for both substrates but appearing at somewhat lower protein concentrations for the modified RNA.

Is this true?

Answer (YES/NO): NO